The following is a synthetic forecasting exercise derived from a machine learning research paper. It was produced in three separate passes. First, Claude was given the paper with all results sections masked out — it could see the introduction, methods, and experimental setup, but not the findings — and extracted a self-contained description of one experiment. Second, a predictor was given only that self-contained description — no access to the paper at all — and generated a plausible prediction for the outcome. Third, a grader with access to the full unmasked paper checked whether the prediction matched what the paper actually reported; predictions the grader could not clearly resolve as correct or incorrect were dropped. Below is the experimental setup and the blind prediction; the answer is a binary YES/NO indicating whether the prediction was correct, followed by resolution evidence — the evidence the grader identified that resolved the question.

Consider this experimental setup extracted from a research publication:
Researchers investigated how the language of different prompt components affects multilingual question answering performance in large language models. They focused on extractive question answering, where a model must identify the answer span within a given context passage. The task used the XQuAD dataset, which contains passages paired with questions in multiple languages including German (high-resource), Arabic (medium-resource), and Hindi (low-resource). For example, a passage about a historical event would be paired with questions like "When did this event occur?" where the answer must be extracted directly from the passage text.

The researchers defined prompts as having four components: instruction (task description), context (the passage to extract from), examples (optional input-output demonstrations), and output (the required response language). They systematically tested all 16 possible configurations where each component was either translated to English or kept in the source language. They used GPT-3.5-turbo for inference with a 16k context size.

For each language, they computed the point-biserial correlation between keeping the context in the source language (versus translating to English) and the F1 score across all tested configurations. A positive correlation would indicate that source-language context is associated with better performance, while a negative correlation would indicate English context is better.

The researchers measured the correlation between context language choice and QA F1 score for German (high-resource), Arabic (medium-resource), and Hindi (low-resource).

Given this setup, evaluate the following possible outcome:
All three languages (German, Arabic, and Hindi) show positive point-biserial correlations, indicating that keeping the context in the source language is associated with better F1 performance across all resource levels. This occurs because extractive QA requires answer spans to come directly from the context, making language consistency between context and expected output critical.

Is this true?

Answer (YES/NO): YES